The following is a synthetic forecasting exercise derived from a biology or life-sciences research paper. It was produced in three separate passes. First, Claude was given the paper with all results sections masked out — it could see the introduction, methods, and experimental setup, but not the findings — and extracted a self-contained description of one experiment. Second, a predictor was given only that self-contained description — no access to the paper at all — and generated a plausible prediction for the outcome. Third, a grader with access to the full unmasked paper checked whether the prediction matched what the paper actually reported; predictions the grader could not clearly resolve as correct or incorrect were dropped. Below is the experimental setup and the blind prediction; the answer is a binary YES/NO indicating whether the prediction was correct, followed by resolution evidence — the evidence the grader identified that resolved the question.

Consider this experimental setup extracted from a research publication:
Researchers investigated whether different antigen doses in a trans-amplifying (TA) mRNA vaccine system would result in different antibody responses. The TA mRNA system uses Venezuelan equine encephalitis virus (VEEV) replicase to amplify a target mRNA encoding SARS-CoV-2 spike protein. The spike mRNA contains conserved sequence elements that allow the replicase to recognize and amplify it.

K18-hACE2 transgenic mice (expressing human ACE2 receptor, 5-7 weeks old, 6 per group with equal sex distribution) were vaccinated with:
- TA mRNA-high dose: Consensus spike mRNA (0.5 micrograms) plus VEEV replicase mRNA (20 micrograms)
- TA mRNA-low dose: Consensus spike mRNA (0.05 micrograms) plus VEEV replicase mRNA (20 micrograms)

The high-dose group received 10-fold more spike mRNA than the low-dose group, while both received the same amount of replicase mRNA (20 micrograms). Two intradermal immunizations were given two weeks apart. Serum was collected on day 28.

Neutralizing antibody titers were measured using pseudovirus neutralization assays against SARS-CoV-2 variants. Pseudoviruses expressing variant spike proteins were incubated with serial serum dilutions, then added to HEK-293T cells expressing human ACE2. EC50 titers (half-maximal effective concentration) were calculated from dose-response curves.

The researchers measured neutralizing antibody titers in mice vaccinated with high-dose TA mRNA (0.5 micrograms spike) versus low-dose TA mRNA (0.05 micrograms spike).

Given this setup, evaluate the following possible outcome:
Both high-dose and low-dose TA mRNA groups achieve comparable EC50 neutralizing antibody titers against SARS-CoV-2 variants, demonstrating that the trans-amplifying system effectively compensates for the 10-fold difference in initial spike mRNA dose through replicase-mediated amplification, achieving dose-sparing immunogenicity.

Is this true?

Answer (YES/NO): NO